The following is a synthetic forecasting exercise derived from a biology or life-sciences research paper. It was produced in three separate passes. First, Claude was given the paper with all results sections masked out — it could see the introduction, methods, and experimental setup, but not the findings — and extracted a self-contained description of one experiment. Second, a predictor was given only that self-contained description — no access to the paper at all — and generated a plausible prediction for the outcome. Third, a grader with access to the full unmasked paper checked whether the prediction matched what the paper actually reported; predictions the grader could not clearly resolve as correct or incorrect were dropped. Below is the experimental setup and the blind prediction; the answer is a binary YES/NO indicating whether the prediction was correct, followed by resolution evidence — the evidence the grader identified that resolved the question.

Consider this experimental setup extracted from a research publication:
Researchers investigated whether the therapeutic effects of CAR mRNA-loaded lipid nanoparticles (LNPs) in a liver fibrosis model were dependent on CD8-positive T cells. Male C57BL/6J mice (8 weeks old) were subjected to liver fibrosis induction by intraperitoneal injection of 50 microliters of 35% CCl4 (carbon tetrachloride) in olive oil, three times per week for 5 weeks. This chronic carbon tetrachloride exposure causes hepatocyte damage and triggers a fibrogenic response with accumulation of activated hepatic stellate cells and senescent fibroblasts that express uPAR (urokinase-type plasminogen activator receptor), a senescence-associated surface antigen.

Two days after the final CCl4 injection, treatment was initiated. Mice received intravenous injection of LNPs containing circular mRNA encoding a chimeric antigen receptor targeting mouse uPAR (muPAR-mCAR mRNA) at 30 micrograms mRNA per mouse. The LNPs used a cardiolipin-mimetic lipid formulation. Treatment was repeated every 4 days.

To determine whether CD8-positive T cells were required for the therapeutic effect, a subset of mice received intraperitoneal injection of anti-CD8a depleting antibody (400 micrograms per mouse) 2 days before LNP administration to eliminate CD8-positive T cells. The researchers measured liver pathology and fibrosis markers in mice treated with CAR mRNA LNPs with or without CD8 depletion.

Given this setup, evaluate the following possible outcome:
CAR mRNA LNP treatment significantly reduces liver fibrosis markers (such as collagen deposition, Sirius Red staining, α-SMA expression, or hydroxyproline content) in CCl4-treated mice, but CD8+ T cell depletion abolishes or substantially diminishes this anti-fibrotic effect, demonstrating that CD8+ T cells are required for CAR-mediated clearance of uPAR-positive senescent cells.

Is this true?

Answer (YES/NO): YES